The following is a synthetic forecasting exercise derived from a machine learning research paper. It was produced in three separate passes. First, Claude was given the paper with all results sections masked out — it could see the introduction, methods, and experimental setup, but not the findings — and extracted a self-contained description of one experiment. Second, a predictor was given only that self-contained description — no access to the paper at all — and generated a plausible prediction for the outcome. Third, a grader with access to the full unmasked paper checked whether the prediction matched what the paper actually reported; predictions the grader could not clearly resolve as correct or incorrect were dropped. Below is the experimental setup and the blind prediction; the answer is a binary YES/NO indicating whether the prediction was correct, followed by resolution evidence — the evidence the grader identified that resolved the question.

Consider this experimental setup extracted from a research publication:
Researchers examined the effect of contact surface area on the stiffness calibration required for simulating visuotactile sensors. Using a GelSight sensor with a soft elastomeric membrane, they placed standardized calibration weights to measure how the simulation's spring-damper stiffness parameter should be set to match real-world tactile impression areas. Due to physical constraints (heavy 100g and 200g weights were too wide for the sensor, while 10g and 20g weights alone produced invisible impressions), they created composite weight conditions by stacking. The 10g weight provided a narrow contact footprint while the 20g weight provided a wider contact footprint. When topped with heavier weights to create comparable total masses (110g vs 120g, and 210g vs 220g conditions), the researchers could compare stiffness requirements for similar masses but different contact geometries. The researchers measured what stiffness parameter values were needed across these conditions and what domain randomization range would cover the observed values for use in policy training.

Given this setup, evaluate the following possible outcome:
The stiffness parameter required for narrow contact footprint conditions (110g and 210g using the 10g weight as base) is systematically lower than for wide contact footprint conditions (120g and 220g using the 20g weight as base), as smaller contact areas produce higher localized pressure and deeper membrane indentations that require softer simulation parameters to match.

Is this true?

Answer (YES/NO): YES